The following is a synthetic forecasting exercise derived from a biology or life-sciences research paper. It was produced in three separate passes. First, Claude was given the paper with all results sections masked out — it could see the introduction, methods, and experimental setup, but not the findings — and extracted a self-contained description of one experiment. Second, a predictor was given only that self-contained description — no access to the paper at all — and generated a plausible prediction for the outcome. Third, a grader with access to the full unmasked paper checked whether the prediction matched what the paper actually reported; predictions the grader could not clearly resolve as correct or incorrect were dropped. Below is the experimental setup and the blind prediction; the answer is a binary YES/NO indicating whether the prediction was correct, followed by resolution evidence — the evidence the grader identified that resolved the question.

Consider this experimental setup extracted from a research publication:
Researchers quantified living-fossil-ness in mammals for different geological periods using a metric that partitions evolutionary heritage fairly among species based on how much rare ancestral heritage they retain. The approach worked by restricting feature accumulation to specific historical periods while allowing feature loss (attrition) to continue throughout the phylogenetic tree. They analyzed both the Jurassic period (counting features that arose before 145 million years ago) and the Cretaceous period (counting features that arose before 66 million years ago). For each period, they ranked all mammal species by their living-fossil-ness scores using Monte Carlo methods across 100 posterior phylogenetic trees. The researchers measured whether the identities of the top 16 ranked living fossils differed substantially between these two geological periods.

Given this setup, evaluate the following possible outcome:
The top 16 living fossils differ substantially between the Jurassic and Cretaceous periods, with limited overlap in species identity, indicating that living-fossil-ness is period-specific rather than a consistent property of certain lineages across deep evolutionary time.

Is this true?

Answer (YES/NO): NO